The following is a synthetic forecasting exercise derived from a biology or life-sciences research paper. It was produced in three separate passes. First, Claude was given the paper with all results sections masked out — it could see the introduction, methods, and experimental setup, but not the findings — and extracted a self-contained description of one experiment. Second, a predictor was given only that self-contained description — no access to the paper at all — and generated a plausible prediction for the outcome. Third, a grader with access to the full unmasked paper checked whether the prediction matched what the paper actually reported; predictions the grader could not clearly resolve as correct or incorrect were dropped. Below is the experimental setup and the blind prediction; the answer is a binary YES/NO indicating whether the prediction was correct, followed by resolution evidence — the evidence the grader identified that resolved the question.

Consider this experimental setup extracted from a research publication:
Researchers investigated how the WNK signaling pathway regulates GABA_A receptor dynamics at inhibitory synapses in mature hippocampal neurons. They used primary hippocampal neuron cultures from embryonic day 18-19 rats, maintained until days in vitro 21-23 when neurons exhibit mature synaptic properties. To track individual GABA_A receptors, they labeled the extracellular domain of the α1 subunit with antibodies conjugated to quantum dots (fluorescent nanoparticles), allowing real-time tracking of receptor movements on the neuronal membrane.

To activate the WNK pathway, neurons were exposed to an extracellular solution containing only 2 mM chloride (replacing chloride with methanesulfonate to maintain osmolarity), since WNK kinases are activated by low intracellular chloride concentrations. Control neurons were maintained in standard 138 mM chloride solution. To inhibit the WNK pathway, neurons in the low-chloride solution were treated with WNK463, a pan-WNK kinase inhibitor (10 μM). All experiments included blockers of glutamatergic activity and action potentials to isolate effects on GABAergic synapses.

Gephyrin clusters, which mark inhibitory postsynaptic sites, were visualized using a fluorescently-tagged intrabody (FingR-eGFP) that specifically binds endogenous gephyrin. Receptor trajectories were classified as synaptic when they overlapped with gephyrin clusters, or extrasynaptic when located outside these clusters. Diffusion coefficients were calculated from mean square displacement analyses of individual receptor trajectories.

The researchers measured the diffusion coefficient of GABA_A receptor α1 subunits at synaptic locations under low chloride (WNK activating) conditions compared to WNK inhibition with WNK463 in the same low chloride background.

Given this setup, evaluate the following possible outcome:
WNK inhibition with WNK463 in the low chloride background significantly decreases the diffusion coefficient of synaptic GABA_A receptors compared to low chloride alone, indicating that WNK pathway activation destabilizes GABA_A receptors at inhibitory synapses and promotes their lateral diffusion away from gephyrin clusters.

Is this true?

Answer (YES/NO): NO